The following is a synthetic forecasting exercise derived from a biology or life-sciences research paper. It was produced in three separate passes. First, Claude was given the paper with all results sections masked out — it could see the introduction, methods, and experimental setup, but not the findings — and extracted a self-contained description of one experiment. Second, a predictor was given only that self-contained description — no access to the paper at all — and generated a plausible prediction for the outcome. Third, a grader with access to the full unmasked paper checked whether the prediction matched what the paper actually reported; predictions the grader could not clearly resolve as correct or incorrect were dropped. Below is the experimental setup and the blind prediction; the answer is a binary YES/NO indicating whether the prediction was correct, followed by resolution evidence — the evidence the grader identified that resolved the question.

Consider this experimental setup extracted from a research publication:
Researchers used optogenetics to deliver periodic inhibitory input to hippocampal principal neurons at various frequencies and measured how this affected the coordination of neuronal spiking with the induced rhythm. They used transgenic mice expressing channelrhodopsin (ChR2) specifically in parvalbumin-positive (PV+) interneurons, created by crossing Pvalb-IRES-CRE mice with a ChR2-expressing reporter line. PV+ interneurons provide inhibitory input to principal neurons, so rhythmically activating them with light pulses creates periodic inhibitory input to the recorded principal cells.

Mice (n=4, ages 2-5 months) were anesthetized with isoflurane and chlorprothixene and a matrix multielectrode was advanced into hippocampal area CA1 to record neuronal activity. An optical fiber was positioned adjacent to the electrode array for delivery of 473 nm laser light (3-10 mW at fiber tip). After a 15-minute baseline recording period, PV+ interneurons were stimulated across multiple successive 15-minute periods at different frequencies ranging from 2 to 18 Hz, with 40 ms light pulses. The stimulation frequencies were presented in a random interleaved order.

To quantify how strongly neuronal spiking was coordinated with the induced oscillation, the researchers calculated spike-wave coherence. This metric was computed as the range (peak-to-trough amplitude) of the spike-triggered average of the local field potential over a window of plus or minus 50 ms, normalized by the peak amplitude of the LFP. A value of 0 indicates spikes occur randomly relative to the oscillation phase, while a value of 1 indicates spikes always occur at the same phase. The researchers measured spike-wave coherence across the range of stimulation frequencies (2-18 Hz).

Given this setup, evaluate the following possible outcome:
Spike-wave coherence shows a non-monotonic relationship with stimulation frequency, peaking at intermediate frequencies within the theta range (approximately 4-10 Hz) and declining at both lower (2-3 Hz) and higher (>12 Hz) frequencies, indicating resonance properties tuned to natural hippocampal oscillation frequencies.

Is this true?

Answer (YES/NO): YES